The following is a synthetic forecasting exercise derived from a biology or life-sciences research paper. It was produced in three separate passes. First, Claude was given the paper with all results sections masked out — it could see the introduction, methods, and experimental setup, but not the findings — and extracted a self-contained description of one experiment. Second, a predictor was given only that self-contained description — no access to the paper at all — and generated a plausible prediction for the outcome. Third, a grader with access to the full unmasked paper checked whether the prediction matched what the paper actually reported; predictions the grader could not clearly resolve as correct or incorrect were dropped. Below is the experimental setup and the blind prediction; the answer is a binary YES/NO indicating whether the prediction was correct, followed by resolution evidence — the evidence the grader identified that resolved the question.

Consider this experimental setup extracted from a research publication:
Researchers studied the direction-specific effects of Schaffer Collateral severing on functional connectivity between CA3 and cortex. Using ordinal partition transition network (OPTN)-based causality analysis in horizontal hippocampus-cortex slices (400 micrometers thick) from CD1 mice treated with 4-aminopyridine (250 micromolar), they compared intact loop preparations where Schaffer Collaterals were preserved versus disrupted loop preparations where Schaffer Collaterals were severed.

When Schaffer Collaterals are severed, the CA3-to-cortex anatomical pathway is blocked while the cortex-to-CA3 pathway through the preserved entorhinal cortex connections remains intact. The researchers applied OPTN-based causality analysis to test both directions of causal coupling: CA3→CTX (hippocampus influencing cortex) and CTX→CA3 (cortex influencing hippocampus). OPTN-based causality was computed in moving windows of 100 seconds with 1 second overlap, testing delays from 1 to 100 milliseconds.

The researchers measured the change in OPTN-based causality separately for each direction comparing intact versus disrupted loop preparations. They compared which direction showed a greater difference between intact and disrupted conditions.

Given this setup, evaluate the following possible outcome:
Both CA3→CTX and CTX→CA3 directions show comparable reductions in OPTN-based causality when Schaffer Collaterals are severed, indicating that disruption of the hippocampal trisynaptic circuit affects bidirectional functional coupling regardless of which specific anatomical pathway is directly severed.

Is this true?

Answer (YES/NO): NO